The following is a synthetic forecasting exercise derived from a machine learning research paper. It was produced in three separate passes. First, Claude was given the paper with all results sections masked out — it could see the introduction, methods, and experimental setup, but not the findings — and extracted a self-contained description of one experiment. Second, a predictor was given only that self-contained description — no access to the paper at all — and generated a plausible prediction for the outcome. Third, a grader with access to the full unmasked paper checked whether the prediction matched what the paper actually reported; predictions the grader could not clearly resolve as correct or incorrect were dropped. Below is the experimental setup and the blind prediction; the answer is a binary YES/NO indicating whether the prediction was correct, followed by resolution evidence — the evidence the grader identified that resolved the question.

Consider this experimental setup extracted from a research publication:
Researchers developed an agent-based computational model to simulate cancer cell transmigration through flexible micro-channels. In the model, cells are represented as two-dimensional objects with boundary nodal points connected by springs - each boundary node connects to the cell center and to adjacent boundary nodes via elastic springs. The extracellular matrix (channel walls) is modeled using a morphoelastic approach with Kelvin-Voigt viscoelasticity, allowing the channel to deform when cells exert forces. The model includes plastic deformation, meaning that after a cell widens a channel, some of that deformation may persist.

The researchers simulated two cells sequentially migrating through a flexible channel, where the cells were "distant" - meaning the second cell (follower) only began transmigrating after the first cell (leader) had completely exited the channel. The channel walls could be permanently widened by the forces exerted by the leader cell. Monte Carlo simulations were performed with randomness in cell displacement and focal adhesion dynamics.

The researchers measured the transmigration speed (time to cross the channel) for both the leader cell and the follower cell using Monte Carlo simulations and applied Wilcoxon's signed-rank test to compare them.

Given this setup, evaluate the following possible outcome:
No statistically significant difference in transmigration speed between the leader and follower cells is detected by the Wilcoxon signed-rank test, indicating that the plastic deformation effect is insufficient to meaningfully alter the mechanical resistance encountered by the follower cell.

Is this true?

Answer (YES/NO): NO